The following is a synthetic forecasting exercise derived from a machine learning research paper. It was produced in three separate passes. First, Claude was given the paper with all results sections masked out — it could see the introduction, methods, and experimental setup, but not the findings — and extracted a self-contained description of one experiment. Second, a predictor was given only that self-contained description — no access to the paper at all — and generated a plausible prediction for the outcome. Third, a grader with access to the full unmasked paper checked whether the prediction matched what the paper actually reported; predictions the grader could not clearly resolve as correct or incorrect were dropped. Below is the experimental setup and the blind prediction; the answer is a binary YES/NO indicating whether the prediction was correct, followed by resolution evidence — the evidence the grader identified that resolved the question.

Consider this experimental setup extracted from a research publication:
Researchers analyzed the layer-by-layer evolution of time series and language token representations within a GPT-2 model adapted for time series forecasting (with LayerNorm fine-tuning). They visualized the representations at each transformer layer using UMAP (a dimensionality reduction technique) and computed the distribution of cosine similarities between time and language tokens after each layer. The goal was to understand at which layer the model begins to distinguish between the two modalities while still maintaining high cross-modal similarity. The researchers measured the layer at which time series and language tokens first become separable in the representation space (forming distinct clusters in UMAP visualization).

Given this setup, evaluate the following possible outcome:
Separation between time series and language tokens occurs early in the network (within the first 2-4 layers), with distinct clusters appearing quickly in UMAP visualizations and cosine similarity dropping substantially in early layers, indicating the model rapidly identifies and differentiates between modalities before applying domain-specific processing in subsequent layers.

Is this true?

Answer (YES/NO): NO